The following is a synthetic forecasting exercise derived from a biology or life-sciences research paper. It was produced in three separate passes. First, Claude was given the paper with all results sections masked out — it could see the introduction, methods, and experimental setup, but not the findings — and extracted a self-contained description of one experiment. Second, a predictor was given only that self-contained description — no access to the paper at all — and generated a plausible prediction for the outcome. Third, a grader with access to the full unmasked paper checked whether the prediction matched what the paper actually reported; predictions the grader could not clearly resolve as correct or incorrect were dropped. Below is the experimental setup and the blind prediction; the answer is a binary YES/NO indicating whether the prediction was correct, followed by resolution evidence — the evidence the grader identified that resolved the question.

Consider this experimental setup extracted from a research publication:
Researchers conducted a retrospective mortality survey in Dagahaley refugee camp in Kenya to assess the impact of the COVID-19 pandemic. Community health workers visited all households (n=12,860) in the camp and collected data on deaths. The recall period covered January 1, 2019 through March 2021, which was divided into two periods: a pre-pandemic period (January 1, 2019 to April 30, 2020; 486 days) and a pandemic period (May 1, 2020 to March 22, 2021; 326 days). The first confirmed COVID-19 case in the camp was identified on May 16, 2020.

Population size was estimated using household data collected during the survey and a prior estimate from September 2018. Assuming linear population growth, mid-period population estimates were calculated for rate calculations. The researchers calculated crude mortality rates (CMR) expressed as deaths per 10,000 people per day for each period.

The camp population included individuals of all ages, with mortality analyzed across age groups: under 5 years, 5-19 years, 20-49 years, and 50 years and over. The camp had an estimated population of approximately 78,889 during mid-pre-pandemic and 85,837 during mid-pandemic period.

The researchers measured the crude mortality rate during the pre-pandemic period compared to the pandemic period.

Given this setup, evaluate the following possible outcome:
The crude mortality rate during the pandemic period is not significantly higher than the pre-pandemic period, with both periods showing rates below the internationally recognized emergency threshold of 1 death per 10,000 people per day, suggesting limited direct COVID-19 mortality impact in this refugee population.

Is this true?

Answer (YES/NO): NO